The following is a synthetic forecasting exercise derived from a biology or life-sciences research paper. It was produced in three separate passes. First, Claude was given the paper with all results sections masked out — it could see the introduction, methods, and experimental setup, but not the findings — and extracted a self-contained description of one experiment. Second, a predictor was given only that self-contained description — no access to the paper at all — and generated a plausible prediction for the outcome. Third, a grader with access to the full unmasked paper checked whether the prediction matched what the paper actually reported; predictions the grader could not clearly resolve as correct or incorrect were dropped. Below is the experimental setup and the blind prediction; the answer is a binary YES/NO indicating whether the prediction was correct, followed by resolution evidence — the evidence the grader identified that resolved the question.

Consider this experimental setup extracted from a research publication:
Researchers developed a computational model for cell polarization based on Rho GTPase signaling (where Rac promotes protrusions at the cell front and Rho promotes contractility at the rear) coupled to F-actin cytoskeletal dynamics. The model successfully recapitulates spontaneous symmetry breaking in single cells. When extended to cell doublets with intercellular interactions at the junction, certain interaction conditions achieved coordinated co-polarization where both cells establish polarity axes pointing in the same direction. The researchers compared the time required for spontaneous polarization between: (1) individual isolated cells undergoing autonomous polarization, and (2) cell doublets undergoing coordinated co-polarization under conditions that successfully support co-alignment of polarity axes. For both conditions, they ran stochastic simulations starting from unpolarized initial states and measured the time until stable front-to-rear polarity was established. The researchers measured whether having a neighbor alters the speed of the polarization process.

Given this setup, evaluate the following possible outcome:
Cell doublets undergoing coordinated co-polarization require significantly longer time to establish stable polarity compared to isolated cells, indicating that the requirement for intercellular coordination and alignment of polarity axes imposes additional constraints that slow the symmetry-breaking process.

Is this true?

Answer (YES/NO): NO